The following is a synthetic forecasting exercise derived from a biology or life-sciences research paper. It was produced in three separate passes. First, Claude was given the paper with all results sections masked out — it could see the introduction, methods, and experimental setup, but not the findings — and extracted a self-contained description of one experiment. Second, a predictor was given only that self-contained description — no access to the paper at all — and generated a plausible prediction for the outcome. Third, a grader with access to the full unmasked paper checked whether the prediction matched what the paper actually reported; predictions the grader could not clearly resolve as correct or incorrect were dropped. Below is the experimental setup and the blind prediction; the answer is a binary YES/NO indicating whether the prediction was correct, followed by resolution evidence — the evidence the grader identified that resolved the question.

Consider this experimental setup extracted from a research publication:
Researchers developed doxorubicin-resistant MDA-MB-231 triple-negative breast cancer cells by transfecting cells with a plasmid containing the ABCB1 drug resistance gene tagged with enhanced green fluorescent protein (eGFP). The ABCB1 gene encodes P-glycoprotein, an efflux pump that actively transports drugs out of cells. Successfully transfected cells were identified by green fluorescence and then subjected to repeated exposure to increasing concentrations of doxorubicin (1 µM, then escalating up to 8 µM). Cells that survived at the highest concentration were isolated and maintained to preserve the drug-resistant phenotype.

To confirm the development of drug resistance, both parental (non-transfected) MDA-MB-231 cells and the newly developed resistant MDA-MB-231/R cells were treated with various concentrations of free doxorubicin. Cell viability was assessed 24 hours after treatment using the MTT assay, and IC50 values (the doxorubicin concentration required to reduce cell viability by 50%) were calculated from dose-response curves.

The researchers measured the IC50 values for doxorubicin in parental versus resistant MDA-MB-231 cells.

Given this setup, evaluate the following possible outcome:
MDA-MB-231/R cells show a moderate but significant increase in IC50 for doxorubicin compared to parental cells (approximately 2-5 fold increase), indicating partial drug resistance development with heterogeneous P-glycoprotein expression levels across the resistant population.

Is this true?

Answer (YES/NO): NO